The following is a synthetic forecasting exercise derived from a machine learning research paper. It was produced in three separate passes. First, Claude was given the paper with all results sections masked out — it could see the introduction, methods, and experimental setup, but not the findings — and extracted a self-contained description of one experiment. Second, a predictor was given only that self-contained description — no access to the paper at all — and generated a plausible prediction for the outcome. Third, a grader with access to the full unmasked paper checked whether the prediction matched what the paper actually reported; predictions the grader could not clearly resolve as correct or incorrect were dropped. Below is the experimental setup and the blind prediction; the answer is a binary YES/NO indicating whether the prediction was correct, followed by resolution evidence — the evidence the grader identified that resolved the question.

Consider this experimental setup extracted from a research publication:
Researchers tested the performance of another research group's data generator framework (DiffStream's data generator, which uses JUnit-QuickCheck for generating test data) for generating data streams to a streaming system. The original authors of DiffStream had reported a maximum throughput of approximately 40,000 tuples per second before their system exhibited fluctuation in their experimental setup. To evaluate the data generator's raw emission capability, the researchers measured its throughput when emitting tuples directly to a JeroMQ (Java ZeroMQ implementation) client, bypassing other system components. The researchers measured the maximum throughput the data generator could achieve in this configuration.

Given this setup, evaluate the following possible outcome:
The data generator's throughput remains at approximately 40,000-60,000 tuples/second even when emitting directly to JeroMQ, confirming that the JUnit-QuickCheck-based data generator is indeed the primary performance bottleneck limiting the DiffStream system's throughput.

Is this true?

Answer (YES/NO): NO